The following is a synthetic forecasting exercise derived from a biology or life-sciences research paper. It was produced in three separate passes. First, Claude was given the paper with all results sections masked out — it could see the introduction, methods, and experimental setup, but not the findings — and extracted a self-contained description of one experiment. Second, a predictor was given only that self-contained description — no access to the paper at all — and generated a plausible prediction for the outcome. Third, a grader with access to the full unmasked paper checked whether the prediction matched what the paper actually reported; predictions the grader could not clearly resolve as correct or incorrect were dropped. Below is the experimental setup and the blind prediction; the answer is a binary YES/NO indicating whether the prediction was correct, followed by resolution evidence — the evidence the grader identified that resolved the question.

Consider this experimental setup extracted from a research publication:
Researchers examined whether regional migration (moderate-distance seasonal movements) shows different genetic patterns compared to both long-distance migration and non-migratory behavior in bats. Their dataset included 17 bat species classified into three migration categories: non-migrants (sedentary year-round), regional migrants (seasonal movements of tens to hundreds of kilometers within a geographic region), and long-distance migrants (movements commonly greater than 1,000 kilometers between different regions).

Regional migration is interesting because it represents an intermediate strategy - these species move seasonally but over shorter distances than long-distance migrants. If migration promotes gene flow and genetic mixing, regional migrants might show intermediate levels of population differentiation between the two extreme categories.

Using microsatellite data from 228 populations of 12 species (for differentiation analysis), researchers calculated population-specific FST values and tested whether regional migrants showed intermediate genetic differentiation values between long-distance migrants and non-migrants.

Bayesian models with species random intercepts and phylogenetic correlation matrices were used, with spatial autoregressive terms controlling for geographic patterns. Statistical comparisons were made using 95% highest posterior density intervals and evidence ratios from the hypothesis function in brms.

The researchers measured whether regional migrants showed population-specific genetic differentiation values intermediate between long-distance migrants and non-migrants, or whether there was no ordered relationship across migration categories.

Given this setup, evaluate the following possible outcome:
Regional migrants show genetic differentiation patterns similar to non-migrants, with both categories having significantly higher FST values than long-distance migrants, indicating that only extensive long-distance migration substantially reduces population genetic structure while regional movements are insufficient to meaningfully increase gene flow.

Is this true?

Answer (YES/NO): NO